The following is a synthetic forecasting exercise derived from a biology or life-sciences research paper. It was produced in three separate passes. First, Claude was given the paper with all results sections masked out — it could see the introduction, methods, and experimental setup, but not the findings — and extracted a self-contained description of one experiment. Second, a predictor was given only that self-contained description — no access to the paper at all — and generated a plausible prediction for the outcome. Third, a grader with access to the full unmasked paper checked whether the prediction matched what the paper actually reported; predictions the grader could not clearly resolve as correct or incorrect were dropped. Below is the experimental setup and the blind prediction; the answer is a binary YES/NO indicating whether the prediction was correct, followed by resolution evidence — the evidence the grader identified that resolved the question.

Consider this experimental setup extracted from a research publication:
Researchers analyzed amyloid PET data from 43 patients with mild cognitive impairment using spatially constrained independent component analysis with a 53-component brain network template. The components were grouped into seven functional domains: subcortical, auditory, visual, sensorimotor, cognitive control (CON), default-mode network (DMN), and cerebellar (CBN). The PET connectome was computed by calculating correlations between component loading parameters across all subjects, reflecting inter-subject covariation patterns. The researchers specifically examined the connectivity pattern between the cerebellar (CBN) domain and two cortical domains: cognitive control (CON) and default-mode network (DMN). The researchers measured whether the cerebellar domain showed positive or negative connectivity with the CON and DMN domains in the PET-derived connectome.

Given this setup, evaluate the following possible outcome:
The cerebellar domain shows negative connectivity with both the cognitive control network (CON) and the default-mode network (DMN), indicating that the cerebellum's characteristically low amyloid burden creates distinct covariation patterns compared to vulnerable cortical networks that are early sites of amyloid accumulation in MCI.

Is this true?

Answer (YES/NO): YES